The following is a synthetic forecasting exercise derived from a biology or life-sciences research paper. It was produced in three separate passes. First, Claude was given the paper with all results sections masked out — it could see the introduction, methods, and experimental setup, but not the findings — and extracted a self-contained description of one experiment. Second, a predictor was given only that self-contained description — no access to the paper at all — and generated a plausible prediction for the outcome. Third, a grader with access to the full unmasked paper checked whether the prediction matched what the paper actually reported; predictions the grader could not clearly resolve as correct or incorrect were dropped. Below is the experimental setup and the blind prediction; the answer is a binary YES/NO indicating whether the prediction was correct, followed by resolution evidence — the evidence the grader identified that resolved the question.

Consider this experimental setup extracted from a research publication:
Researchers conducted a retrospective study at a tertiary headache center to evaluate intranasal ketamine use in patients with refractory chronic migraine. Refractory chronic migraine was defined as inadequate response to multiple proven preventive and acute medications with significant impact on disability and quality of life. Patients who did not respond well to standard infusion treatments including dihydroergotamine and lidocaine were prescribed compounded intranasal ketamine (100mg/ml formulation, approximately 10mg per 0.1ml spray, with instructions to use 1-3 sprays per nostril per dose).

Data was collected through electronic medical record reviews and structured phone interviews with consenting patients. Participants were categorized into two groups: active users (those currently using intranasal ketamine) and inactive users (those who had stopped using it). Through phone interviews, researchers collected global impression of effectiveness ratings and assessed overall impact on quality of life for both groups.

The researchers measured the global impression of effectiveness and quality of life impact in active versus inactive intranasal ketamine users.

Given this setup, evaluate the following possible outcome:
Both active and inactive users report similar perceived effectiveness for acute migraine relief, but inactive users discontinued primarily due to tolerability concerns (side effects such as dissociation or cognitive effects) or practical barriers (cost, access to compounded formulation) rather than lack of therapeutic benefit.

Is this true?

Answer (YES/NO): NO